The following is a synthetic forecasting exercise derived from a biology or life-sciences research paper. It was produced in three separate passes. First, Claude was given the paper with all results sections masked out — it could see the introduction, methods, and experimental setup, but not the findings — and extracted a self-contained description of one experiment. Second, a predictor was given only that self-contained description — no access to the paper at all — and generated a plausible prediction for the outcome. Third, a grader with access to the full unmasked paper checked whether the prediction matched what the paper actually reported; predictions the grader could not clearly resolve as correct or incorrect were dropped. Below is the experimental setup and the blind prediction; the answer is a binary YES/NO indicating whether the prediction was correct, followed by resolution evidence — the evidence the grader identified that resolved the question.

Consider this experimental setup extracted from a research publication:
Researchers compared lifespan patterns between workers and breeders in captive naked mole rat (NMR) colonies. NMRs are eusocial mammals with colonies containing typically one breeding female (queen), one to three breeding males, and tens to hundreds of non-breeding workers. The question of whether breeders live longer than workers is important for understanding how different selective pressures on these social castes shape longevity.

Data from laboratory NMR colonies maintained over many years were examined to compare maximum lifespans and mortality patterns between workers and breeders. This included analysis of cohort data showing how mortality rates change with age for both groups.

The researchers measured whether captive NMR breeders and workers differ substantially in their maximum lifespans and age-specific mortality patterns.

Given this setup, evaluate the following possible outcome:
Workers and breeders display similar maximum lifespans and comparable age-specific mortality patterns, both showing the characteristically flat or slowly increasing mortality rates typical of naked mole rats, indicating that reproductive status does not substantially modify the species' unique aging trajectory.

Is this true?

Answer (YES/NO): YES